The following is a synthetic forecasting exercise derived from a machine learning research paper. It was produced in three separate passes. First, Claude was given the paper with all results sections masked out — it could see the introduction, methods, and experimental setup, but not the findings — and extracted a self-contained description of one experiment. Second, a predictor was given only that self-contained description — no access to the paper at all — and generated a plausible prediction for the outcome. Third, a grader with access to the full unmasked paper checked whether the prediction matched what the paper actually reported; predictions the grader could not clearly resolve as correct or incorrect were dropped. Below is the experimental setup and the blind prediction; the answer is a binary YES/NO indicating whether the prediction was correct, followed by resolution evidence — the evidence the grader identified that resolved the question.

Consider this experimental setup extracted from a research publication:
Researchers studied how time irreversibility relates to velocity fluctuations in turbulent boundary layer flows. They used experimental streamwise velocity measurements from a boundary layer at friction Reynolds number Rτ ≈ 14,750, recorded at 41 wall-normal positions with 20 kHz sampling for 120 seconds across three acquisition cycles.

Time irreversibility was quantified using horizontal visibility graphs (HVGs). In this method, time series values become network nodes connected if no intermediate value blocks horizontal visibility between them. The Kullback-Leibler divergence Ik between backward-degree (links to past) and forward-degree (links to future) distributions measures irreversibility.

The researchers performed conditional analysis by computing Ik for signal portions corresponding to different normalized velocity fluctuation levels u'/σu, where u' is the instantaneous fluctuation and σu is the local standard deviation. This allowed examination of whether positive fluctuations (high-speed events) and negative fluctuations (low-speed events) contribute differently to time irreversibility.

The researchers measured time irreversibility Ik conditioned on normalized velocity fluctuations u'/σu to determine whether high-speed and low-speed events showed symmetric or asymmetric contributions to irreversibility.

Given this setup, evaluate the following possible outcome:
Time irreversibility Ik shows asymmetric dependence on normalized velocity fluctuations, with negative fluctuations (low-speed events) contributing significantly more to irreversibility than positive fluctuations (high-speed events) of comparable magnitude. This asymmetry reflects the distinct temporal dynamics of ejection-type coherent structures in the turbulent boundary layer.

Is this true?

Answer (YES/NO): YES